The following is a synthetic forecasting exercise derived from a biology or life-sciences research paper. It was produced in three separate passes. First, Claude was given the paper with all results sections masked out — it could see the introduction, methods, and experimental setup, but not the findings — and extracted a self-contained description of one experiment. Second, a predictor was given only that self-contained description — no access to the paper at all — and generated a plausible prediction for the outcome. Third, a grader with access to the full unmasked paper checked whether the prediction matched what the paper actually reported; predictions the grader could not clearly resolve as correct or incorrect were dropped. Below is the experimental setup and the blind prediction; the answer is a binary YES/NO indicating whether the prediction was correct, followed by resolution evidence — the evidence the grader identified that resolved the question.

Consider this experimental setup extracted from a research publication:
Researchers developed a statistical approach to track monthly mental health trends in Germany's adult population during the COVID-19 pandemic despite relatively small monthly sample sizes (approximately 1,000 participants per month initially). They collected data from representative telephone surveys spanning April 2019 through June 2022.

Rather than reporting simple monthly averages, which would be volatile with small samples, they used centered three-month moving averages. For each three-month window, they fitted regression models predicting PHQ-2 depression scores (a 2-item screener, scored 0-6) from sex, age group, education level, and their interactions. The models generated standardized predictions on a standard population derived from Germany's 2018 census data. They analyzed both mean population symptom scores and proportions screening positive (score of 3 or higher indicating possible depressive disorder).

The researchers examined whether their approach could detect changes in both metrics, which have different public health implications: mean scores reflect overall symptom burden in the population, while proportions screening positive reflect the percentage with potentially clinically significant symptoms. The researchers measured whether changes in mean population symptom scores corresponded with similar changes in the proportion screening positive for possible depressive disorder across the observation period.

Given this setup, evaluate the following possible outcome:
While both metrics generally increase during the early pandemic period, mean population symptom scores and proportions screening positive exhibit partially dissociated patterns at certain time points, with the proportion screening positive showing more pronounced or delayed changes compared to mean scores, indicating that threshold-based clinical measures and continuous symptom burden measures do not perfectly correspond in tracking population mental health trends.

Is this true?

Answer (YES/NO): NO